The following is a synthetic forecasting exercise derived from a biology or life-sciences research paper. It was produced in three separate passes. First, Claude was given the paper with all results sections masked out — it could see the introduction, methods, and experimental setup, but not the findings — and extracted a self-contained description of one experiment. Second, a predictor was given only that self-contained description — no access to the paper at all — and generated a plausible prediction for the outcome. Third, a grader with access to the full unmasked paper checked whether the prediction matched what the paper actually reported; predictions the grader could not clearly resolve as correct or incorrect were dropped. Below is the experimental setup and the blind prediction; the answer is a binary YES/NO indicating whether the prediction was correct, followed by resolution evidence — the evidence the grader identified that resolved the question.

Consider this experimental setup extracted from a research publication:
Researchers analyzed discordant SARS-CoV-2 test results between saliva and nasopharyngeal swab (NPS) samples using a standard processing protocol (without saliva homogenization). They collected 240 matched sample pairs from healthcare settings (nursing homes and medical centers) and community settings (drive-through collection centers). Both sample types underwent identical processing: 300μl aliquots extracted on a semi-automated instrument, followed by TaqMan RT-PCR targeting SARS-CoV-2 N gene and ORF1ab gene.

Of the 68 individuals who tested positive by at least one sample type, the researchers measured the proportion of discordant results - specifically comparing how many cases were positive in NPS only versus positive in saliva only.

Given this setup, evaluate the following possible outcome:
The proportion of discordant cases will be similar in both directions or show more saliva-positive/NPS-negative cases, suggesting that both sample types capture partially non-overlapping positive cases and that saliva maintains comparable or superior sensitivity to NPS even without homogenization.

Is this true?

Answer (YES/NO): NO